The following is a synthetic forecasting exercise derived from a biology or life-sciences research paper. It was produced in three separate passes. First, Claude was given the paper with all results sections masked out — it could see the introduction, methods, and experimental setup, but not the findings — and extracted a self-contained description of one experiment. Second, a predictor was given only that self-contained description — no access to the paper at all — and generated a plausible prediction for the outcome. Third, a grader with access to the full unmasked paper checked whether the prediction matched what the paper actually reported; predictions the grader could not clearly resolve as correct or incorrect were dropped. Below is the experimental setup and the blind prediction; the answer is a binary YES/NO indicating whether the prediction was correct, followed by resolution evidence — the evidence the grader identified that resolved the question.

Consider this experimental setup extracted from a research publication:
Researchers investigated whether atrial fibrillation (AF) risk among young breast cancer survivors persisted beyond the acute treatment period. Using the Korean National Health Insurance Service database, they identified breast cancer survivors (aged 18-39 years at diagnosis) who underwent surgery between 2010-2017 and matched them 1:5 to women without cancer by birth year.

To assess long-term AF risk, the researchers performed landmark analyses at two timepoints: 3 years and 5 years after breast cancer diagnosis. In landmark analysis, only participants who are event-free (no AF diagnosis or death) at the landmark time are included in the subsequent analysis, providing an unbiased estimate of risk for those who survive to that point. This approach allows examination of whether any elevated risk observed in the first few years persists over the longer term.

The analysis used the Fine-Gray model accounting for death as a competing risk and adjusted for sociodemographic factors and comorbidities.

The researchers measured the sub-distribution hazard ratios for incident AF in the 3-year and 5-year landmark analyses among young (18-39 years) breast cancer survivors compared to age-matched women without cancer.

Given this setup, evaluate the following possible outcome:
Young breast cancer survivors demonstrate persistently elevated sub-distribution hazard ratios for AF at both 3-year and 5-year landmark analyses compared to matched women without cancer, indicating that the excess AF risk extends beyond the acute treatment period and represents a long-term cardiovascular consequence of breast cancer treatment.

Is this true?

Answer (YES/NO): YES